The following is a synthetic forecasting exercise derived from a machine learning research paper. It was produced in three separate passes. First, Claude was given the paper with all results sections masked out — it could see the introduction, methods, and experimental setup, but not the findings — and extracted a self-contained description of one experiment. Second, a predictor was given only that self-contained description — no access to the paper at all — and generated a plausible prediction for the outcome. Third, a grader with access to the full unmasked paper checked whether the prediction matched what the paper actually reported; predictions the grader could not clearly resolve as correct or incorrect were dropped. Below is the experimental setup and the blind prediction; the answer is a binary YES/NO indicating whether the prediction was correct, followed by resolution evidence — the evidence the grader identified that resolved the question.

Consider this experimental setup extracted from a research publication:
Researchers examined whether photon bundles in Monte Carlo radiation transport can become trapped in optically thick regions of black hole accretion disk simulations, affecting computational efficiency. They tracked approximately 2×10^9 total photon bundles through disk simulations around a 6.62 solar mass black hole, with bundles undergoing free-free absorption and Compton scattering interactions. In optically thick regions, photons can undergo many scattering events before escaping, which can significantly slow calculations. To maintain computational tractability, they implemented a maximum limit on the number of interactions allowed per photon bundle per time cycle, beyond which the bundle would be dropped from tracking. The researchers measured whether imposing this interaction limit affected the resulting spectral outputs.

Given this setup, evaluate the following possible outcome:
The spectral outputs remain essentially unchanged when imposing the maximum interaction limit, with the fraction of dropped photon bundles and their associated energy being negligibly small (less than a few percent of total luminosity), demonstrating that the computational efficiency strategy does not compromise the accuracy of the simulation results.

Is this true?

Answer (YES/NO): YES